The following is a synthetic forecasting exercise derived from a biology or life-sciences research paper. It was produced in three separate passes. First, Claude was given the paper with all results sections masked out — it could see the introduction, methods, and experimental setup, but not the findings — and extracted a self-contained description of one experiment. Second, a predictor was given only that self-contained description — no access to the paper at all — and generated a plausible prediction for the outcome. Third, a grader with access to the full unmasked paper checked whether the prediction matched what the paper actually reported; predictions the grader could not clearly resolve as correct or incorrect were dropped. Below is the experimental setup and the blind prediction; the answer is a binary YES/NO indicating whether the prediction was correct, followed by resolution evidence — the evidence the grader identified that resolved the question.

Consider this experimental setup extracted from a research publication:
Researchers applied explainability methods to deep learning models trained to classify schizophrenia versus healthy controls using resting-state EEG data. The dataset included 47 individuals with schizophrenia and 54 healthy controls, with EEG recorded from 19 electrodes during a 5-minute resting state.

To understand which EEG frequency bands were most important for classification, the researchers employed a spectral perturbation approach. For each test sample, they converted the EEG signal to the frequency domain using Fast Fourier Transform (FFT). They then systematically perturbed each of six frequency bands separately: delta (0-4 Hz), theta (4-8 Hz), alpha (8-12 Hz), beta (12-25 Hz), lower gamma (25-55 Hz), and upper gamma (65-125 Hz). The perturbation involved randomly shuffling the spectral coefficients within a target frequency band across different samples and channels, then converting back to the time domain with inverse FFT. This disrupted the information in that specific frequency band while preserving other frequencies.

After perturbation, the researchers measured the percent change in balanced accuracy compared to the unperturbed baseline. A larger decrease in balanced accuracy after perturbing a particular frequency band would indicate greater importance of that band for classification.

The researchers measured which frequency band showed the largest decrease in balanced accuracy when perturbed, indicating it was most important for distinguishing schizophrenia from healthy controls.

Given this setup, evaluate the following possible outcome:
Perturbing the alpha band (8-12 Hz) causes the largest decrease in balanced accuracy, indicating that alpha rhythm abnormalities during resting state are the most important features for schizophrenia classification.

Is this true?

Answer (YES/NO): NO